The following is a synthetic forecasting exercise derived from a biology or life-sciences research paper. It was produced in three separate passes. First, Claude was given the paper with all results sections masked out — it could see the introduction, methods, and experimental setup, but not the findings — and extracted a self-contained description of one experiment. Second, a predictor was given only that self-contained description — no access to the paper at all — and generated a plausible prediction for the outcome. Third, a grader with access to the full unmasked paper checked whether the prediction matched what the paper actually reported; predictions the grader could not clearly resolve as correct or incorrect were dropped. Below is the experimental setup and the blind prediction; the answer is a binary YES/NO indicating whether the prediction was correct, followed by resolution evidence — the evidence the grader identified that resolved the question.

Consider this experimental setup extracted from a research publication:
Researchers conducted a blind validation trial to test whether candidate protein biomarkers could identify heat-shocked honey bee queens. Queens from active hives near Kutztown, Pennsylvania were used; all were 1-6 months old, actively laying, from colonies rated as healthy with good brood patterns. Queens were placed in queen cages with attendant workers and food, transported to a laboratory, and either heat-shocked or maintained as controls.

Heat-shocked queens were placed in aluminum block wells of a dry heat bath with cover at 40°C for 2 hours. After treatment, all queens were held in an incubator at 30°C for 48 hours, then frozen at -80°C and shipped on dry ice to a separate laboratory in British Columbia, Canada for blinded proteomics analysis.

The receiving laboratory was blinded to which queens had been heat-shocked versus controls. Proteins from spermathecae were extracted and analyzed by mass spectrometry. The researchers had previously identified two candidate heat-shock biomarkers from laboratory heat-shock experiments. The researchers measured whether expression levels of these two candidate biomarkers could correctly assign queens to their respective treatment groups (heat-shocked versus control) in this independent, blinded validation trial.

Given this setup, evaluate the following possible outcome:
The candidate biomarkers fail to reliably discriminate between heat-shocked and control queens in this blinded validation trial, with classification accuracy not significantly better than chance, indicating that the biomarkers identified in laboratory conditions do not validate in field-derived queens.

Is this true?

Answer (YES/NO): NO